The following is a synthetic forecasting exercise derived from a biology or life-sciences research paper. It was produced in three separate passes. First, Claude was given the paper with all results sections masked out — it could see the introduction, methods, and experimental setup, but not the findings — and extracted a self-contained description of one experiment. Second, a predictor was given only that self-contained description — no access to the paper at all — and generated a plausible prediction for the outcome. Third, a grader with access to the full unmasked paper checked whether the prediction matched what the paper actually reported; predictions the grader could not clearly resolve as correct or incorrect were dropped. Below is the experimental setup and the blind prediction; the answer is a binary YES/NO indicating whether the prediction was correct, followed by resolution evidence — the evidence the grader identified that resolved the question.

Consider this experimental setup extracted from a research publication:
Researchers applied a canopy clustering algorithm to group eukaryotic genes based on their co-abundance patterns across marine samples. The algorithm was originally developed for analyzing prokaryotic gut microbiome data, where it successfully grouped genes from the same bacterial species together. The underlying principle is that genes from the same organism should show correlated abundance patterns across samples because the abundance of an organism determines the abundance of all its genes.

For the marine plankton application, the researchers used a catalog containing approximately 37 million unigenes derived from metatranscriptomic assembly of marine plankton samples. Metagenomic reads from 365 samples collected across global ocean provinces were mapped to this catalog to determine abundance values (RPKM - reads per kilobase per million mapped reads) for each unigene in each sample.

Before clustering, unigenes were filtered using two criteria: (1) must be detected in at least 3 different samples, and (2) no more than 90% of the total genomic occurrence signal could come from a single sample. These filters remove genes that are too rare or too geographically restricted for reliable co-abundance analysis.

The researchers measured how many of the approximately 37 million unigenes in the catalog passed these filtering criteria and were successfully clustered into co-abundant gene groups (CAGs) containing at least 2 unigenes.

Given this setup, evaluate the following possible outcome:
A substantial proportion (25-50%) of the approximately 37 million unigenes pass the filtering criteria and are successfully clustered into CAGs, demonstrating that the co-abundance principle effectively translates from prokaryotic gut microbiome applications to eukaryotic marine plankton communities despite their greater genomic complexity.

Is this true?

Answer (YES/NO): NO